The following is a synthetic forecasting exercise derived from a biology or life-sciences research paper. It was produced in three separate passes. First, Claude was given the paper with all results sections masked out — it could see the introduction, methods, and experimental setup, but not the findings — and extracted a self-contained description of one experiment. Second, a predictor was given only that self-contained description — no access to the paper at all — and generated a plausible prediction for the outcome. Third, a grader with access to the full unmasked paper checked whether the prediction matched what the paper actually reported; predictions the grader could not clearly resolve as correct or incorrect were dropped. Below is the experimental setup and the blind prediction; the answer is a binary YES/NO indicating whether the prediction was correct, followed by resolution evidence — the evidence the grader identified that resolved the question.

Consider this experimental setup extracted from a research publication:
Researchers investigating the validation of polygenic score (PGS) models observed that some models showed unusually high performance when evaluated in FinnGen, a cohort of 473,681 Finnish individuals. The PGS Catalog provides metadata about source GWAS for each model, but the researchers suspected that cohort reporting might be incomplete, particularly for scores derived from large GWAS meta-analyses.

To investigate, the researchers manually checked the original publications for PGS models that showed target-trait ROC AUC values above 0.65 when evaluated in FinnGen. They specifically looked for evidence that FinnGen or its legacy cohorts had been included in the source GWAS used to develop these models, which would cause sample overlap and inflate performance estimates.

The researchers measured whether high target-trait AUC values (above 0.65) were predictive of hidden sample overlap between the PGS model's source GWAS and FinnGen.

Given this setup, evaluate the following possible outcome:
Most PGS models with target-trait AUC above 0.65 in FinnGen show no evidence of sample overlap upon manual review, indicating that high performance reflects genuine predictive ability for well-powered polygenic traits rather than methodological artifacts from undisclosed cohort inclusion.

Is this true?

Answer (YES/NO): NO